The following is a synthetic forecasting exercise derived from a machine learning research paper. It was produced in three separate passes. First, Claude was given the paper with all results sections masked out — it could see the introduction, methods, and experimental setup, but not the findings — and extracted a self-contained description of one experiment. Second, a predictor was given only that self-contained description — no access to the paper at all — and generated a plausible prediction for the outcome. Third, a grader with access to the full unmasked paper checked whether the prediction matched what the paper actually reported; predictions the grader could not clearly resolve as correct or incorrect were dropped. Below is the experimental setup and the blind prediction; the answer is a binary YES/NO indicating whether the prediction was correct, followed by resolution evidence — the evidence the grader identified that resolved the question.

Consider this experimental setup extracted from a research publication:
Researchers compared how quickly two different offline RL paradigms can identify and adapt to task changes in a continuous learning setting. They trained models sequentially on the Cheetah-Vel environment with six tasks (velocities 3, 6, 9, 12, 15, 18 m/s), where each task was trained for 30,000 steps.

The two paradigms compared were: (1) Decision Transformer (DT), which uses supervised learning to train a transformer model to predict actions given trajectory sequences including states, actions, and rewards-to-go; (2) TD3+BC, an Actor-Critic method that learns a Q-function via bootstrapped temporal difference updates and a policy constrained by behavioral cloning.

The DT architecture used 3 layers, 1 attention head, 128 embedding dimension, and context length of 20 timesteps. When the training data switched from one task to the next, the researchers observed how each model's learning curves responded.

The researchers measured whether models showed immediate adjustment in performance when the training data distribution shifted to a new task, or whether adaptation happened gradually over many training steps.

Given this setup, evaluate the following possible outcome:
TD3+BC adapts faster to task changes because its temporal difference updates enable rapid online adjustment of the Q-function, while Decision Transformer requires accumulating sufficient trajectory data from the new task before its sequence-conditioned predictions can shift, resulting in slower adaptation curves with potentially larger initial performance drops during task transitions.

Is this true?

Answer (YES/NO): NO